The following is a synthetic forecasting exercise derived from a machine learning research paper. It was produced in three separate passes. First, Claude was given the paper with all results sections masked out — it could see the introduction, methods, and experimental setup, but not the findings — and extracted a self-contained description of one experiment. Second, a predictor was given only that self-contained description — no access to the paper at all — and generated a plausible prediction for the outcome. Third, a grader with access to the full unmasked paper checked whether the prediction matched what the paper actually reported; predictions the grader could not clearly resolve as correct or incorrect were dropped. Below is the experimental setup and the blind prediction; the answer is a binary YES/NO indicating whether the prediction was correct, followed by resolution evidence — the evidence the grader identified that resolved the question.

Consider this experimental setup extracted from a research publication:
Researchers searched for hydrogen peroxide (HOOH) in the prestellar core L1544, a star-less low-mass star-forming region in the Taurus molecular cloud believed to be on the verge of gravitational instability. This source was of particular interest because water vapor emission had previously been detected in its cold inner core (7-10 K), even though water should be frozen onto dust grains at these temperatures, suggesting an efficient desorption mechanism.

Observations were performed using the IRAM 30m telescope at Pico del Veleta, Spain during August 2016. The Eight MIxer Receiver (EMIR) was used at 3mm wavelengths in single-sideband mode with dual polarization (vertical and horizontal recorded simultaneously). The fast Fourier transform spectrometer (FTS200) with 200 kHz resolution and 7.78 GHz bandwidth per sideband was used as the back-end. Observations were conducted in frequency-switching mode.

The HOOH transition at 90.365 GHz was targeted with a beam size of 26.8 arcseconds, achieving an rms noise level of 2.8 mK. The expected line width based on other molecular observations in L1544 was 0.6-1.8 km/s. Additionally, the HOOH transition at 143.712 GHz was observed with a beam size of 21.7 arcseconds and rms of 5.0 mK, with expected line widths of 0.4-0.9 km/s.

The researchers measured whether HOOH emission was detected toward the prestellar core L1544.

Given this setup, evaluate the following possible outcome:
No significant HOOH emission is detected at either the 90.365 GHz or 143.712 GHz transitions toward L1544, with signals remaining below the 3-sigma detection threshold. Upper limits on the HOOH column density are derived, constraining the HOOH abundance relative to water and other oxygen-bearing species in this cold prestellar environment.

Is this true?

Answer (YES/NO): YES